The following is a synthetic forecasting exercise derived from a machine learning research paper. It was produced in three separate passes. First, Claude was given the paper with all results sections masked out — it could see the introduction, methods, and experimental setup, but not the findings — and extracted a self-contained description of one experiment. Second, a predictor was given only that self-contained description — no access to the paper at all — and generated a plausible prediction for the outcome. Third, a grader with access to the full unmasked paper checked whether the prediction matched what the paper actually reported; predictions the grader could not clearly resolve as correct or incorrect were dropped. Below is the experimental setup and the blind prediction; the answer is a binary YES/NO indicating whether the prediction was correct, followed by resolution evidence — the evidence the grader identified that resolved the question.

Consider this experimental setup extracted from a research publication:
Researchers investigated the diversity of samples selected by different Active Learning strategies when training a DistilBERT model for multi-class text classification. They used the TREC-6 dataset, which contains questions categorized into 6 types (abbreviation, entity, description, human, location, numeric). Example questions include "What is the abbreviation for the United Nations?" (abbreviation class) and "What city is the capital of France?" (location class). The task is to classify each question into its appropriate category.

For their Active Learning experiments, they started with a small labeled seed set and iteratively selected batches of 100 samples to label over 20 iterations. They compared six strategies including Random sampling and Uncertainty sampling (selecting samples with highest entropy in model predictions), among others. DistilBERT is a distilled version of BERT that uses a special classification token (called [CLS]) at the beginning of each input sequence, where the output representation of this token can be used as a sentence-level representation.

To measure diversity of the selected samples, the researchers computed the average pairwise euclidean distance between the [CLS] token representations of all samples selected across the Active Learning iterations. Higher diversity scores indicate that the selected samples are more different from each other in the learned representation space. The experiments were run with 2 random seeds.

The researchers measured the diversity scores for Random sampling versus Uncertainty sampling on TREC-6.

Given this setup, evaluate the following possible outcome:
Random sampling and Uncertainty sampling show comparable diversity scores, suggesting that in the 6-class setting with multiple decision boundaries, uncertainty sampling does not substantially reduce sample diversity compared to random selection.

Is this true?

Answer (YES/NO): NO